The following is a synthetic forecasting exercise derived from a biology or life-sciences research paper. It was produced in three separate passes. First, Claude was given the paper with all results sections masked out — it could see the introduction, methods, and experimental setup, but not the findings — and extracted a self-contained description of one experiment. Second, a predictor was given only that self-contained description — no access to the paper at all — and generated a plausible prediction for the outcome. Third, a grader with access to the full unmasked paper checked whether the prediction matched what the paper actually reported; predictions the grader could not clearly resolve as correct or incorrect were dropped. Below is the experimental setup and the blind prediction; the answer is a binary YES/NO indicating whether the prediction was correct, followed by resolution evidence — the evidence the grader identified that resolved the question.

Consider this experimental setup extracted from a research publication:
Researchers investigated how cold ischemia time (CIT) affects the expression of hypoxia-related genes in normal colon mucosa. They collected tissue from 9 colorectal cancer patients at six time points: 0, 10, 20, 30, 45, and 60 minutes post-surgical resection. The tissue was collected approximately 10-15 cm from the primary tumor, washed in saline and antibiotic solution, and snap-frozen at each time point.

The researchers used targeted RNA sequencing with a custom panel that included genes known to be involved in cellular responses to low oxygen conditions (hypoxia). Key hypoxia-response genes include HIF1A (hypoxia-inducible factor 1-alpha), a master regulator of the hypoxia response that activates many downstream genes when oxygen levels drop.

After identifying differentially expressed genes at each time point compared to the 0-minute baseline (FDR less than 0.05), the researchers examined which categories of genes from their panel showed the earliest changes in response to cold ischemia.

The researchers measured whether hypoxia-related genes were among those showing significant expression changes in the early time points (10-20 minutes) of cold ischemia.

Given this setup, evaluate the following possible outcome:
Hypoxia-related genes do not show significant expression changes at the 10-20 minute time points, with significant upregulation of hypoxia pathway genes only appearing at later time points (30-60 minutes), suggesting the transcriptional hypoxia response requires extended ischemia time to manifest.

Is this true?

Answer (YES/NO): NO